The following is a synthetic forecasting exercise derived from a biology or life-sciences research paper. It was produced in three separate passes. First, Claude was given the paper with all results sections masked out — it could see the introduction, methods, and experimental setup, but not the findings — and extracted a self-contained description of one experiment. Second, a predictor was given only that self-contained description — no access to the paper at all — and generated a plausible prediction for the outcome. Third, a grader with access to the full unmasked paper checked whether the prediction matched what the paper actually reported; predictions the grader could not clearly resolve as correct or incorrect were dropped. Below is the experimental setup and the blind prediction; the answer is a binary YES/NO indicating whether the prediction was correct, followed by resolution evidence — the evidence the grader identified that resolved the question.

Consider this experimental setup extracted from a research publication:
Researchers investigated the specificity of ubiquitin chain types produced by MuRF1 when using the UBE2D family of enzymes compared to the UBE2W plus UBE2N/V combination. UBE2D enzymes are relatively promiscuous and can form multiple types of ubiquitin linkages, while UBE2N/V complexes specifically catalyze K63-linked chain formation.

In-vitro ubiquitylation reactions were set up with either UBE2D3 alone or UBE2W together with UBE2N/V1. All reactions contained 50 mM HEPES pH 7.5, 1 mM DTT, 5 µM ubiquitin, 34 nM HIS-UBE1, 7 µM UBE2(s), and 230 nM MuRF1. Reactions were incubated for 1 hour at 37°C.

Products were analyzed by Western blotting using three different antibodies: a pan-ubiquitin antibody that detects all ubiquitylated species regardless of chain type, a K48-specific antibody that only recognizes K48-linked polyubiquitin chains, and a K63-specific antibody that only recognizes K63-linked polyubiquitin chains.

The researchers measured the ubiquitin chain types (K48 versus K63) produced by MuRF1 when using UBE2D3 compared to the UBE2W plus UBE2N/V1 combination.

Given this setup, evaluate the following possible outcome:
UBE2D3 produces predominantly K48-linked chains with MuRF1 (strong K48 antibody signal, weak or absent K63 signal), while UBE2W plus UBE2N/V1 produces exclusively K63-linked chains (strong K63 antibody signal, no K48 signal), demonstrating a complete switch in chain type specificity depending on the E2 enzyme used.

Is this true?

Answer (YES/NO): NO